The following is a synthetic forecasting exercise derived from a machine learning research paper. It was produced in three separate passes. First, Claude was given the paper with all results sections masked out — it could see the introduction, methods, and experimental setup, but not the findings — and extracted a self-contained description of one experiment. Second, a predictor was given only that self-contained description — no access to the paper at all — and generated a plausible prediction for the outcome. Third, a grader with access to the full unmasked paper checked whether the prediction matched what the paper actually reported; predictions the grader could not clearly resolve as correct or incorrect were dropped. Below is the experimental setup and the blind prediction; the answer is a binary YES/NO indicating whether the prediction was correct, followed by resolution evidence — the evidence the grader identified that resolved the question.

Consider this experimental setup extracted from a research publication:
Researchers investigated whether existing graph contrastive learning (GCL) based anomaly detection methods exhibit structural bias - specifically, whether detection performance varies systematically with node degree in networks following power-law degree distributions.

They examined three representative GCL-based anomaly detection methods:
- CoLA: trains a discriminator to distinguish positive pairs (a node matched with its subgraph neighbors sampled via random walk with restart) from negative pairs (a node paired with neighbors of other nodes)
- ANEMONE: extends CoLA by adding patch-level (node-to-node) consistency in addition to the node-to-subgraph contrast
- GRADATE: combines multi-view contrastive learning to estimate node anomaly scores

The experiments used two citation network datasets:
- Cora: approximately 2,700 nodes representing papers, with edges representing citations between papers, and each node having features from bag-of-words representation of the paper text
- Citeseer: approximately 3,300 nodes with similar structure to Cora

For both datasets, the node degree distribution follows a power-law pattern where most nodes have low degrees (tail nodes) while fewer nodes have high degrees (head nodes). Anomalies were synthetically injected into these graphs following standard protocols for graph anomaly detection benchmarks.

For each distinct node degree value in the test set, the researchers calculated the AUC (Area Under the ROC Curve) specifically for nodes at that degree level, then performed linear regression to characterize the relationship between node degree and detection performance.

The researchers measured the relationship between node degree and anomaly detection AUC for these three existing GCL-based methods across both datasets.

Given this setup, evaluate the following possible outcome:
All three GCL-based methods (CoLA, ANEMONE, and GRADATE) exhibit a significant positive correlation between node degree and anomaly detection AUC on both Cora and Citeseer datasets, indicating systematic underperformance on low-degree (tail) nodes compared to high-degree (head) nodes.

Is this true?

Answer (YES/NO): YES